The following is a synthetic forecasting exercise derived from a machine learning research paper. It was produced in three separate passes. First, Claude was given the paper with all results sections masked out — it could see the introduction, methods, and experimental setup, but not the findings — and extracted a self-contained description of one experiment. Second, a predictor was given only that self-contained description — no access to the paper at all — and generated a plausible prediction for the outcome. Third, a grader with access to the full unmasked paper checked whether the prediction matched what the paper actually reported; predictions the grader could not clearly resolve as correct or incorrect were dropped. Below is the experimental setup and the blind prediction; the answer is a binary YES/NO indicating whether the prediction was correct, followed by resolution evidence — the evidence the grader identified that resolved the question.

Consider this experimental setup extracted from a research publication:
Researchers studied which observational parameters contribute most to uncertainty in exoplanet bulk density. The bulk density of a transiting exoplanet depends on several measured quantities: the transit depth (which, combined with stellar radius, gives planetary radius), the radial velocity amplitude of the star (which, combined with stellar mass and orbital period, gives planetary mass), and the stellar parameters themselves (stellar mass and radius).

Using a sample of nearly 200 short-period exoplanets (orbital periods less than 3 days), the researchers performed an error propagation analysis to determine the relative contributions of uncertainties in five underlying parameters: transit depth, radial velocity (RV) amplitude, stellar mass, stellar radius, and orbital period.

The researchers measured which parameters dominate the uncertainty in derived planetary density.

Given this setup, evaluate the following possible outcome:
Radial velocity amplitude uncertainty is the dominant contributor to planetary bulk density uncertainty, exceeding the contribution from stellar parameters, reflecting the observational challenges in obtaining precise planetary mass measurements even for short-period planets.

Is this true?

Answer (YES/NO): NO